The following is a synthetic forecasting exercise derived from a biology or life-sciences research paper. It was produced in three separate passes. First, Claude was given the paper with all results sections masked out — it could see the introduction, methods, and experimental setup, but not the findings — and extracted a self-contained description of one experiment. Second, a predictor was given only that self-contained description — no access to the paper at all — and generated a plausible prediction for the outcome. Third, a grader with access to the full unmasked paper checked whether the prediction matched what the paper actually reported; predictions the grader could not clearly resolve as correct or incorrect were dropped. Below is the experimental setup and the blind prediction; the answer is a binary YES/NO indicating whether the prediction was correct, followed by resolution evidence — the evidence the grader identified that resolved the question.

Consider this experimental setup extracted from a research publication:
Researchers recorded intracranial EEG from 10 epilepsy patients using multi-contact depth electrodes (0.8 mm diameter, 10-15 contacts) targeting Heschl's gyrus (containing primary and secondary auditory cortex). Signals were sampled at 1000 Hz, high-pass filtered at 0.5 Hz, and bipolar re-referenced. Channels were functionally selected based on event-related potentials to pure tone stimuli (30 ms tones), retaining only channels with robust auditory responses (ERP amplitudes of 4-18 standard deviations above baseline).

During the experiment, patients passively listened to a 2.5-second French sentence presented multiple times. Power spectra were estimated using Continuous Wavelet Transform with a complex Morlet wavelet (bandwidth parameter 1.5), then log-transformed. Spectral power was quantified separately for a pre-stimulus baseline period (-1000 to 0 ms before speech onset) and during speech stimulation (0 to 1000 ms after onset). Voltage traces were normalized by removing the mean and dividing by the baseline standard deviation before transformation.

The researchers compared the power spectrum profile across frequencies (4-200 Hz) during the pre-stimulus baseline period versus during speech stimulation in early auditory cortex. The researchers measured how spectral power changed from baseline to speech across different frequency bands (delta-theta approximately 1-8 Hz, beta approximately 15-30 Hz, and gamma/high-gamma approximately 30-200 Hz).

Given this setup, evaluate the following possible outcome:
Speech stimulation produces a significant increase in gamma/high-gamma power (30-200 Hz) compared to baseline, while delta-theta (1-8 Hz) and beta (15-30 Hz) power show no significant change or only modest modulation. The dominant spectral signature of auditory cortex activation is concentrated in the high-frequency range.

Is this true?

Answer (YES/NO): NO